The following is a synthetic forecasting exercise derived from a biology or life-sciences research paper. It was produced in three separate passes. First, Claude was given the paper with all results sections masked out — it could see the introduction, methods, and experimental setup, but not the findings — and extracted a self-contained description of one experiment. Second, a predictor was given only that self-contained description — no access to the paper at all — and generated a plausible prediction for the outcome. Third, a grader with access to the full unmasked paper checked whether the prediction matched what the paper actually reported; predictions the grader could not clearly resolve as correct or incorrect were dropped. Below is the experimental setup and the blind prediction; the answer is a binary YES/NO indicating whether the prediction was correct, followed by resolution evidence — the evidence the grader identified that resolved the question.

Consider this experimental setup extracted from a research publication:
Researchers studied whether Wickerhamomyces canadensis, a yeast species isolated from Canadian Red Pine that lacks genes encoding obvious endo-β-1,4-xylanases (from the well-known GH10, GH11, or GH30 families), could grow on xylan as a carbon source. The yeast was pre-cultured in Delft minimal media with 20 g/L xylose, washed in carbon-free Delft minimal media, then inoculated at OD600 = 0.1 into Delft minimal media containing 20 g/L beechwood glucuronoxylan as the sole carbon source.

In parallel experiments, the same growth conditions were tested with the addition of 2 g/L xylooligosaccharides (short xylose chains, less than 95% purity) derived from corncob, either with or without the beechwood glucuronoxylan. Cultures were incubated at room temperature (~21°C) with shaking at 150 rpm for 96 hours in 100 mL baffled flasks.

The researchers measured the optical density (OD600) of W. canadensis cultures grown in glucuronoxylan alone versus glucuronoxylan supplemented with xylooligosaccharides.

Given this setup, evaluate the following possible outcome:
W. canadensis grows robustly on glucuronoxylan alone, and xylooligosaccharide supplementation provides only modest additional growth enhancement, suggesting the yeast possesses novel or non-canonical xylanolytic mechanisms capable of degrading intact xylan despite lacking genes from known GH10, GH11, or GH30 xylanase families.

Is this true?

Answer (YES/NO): NO